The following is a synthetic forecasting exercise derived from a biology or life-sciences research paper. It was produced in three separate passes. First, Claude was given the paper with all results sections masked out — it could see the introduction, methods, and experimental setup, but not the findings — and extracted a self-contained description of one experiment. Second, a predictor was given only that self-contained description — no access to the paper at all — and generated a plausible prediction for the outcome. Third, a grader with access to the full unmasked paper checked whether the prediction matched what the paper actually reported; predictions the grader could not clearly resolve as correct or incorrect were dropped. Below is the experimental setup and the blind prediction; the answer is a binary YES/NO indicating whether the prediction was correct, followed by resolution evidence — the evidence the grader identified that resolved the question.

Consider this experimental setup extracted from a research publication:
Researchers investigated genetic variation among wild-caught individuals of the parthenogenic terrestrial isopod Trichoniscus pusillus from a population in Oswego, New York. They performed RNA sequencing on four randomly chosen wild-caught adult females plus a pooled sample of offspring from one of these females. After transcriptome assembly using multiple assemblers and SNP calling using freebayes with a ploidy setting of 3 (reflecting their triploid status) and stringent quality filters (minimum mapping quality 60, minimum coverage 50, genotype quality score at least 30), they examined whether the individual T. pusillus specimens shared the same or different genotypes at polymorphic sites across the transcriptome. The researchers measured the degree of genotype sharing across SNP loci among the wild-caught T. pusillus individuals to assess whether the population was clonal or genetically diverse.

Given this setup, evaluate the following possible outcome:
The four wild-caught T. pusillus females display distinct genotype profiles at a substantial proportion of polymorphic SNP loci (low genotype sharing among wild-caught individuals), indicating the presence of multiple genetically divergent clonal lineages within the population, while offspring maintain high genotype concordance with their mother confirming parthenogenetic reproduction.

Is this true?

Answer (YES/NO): NO